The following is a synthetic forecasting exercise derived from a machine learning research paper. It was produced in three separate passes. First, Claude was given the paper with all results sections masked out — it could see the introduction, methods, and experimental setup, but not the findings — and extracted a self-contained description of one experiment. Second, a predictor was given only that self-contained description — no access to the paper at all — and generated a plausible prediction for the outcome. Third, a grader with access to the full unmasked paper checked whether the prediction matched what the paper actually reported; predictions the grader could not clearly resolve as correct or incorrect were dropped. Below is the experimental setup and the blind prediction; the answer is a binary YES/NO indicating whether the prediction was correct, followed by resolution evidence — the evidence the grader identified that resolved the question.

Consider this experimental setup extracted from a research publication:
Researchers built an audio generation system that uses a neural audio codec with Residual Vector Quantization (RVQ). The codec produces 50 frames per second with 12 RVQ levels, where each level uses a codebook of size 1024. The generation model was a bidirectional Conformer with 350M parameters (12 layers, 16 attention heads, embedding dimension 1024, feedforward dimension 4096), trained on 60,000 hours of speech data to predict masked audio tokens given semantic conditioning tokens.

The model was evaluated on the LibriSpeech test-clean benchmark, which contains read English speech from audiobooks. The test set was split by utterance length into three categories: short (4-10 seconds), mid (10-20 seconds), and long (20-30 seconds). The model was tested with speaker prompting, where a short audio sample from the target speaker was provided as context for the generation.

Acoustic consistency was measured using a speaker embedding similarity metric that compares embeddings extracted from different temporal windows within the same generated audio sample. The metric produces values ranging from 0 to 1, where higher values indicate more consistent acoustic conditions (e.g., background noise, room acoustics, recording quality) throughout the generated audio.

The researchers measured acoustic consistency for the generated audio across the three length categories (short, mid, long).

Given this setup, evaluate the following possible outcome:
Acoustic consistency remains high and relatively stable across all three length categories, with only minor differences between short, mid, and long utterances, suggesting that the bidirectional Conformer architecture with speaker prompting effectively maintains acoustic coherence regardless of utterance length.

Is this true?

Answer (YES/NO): NO